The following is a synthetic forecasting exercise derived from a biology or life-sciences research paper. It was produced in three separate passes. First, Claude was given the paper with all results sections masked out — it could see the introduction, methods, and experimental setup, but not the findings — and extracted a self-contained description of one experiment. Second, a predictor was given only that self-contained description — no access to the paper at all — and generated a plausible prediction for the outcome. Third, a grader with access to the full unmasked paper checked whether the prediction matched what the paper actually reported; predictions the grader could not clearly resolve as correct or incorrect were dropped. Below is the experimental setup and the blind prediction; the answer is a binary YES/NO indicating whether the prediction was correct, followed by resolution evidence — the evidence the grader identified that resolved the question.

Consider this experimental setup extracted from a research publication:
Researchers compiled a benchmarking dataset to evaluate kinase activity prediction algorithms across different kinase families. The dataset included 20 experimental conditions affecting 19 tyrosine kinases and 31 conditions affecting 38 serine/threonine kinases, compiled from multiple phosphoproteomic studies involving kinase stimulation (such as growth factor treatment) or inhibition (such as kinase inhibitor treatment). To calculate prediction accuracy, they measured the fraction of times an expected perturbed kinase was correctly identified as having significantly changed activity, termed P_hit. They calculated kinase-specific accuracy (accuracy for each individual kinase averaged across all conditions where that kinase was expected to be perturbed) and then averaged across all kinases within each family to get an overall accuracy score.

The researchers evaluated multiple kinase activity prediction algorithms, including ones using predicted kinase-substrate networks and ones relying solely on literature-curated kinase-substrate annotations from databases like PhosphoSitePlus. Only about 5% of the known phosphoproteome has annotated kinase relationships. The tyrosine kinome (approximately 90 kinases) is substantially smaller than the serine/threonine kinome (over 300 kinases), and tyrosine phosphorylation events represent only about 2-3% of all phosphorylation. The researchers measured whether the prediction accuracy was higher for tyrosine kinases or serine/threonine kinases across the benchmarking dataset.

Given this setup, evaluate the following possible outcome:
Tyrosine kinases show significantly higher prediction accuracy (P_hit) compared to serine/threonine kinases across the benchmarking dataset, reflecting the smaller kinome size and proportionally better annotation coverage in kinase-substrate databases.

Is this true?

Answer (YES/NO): NO